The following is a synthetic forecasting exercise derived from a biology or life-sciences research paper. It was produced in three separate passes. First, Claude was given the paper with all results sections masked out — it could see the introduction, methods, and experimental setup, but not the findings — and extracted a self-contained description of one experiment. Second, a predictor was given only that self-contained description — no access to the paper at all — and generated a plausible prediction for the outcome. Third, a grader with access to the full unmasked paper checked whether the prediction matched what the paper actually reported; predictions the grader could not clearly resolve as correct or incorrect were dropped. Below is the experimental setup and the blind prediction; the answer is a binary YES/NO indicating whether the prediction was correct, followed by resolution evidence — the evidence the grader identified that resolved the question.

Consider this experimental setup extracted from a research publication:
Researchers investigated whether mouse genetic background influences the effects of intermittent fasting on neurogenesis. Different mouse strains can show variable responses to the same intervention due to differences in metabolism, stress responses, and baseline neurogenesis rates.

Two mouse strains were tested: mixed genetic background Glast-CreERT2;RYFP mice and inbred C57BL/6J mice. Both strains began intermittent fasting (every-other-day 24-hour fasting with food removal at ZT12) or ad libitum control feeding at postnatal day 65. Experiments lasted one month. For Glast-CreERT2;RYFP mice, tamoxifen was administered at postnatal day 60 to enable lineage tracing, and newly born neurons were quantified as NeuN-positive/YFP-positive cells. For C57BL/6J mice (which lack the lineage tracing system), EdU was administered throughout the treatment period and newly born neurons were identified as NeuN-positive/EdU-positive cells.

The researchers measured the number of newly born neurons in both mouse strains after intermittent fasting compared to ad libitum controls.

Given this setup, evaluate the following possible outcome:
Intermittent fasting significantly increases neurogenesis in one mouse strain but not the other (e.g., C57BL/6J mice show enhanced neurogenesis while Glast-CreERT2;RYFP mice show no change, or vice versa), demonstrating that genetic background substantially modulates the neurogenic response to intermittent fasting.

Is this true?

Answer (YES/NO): NO